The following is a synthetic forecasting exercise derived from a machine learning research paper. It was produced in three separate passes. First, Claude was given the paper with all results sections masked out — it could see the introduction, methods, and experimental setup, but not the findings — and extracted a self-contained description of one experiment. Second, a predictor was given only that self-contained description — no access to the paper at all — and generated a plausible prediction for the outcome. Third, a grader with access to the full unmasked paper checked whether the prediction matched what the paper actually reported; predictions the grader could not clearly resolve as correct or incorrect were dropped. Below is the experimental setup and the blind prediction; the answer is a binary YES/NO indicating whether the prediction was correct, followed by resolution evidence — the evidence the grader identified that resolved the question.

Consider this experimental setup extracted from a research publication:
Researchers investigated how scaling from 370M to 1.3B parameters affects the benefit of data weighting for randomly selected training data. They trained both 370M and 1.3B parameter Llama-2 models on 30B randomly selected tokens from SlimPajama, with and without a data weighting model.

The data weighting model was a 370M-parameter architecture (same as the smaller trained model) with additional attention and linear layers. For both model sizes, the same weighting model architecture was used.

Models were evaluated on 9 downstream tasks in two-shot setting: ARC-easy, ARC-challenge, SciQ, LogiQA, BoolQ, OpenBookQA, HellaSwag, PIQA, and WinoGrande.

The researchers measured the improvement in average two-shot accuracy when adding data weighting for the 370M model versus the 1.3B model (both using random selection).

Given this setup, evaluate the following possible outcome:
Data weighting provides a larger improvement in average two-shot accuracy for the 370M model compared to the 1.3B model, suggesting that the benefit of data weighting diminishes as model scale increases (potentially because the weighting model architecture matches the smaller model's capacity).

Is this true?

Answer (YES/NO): YES